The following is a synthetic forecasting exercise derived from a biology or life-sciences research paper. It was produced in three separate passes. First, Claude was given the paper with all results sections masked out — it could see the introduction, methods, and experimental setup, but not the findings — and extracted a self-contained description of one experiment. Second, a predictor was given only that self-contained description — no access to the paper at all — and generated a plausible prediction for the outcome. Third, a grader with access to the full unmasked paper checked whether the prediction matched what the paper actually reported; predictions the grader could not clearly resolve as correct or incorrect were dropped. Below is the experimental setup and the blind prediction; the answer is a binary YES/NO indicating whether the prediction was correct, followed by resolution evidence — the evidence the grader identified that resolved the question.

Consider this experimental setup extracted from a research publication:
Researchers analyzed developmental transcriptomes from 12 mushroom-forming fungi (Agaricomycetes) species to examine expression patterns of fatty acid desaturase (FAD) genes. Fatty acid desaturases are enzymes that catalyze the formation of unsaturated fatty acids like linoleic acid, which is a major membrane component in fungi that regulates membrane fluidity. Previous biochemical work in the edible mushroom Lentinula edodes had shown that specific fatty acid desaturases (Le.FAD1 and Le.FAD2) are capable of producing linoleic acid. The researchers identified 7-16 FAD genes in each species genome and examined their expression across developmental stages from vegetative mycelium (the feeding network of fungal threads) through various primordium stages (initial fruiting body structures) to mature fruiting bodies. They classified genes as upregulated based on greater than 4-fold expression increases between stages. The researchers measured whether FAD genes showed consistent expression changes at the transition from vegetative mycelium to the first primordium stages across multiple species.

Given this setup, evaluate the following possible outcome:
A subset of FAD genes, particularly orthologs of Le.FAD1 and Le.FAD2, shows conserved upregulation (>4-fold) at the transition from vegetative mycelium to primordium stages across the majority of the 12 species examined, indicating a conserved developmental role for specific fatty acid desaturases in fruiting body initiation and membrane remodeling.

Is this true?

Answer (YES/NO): NO